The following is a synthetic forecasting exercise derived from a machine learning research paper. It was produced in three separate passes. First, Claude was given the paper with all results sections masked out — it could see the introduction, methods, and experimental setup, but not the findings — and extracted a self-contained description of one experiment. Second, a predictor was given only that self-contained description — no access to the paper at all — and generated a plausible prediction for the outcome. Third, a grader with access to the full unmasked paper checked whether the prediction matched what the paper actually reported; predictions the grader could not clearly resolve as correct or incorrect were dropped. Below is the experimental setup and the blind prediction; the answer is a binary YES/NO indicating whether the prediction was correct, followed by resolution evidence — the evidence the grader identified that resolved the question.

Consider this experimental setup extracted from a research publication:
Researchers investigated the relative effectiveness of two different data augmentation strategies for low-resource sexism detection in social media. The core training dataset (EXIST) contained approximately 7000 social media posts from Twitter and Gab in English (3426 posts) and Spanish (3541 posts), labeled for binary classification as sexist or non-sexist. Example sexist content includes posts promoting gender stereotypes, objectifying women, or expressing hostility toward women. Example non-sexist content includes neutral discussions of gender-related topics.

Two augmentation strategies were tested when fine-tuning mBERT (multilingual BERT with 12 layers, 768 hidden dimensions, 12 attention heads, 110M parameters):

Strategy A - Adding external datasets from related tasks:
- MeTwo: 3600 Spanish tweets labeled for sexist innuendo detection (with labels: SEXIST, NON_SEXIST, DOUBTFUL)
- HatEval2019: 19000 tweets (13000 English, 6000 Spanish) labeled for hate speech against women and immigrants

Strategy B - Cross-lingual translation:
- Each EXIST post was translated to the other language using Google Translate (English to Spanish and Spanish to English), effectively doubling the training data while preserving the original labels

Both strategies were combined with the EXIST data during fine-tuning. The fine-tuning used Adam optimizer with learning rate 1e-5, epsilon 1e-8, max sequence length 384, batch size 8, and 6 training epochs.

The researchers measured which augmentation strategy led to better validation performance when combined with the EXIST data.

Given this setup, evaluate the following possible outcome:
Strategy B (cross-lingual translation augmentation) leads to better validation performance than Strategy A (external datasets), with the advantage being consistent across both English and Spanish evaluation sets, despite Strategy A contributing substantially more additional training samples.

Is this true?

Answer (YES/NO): NO